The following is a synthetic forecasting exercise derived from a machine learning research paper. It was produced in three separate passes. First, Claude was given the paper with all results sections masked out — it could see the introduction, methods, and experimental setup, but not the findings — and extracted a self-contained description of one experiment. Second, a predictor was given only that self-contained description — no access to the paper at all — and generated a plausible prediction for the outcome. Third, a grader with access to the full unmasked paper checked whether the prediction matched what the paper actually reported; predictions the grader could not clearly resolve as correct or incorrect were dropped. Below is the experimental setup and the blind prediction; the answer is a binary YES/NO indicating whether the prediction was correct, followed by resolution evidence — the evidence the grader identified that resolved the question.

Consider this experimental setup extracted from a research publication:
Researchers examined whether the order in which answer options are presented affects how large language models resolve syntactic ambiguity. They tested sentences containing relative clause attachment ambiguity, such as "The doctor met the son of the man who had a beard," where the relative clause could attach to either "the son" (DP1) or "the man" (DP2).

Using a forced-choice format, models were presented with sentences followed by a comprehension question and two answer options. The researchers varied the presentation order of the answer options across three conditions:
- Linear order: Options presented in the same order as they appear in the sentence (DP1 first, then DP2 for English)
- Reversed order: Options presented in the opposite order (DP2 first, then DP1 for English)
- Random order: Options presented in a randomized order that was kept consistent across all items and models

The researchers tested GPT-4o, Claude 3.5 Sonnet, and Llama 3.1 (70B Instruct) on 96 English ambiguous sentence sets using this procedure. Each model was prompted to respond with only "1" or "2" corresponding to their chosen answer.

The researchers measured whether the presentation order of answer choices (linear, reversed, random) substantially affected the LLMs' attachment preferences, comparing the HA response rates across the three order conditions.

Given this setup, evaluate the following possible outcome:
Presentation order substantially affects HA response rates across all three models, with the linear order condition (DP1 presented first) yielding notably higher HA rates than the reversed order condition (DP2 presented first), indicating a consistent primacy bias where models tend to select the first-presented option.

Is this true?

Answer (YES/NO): NO